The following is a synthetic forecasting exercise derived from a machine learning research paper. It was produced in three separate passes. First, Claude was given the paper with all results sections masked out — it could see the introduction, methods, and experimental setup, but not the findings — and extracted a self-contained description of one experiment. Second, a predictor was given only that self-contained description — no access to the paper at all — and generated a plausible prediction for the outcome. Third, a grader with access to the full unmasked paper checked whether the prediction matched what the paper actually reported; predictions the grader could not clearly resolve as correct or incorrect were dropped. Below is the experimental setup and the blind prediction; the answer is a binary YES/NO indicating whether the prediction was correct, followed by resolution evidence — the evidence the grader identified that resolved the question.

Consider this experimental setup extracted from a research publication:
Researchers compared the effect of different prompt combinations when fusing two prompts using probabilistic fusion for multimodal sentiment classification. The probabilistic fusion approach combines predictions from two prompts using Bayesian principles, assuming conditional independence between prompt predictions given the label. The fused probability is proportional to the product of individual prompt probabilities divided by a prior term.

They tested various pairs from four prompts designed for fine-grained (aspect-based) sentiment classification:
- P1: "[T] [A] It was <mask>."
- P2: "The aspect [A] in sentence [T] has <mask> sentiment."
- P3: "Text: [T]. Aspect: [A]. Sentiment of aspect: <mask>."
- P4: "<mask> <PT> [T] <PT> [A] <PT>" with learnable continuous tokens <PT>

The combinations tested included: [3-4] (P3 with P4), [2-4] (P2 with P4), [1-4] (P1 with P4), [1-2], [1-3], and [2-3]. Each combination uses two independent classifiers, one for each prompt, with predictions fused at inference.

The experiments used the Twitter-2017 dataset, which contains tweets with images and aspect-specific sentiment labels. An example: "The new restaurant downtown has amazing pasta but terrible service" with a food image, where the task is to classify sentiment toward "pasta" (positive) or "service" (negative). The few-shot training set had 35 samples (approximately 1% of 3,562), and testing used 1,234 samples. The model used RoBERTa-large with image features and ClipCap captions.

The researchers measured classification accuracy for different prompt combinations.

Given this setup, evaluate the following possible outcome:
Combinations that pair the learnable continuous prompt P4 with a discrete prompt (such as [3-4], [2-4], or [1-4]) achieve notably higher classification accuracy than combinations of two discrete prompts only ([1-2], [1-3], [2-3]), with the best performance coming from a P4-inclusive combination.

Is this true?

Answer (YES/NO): YES